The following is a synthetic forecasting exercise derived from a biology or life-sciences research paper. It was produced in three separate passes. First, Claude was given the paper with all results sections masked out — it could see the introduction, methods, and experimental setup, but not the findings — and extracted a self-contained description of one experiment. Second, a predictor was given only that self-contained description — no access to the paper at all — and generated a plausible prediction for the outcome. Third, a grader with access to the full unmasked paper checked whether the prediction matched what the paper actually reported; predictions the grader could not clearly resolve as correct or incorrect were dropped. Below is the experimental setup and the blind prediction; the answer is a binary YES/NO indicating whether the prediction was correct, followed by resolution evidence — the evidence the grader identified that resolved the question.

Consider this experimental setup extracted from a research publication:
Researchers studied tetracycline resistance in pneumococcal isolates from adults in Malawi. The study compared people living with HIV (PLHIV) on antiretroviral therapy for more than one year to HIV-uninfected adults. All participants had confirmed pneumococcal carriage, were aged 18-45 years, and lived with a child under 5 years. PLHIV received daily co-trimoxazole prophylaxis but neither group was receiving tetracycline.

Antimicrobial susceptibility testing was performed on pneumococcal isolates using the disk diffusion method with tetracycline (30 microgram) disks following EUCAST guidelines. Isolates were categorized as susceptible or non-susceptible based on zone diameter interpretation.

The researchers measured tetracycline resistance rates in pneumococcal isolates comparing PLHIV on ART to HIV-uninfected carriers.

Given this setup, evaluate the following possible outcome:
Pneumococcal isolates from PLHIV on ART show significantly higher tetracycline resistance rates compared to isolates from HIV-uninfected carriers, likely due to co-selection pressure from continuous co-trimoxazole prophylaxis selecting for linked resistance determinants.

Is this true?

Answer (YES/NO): NO